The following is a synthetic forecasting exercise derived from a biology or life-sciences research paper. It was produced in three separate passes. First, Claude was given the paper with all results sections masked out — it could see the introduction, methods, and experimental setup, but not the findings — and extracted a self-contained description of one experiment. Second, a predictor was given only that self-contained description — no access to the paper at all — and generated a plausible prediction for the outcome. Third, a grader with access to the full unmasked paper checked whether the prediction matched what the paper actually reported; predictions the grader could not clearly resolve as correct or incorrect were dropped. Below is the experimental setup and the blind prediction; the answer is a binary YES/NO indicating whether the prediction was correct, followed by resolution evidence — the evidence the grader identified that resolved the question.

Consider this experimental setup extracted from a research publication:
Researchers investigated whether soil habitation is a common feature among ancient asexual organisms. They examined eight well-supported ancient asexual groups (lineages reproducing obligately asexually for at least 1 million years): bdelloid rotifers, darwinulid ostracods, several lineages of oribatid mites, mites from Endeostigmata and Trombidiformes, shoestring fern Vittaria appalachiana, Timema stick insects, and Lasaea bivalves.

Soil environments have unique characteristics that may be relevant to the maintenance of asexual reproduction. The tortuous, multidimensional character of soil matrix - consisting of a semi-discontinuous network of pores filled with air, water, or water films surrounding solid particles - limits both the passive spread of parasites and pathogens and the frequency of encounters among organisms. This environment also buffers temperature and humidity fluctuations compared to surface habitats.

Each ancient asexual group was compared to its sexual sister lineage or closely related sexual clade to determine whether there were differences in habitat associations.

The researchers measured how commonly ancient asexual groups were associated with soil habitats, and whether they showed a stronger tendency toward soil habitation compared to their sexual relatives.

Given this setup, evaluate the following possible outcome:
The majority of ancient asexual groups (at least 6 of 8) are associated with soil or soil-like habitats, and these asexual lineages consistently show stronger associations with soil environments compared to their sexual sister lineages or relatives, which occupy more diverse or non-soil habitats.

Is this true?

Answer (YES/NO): NO